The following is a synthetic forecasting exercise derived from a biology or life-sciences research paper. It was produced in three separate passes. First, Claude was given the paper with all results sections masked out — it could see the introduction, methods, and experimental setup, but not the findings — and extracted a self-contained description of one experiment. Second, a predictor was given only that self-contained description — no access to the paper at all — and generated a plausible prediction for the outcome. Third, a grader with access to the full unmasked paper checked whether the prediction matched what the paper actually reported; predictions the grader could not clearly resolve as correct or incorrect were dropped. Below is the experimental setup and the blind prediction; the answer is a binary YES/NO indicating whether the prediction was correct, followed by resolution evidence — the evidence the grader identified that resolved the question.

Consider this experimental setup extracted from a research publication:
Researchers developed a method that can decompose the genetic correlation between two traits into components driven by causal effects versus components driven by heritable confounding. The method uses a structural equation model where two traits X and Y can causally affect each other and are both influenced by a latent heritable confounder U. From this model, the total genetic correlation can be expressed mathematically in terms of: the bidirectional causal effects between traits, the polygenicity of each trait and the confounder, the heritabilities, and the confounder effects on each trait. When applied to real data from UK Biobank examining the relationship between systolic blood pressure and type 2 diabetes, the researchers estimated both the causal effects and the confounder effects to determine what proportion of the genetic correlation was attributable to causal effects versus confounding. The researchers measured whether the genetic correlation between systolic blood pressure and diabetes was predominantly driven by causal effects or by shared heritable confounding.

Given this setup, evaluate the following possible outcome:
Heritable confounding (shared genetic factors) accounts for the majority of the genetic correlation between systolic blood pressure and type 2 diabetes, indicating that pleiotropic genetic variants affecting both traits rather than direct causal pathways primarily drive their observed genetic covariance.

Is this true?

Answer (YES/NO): YES